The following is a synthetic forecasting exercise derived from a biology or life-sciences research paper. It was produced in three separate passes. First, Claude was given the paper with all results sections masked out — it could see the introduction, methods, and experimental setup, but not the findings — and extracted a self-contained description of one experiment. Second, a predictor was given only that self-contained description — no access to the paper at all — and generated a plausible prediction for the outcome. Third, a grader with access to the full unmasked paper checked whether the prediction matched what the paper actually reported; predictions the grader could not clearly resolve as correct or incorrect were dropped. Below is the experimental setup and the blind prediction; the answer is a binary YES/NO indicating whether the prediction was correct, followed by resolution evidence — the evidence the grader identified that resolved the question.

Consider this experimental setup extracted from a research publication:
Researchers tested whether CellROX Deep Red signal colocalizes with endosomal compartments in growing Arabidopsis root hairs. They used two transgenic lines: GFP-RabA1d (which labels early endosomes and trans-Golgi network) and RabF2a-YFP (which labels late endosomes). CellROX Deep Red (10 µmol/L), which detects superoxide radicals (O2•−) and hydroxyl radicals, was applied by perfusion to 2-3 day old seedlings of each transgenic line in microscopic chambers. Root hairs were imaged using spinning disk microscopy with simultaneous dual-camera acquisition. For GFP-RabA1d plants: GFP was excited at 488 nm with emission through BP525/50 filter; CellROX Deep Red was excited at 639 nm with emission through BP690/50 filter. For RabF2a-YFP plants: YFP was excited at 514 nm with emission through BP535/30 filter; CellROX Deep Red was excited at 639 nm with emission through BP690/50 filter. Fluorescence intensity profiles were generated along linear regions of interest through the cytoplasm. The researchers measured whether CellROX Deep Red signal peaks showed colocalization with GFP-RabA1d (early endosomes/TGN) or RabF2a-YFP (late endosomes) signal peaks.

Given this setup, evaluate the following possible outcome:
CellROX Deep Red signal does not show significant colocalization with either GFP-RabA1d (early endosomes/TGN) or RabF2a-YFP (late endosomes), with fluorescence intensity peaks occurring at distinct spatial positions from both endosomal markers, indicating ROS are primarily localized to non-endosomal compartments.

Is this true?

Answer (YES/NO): YES